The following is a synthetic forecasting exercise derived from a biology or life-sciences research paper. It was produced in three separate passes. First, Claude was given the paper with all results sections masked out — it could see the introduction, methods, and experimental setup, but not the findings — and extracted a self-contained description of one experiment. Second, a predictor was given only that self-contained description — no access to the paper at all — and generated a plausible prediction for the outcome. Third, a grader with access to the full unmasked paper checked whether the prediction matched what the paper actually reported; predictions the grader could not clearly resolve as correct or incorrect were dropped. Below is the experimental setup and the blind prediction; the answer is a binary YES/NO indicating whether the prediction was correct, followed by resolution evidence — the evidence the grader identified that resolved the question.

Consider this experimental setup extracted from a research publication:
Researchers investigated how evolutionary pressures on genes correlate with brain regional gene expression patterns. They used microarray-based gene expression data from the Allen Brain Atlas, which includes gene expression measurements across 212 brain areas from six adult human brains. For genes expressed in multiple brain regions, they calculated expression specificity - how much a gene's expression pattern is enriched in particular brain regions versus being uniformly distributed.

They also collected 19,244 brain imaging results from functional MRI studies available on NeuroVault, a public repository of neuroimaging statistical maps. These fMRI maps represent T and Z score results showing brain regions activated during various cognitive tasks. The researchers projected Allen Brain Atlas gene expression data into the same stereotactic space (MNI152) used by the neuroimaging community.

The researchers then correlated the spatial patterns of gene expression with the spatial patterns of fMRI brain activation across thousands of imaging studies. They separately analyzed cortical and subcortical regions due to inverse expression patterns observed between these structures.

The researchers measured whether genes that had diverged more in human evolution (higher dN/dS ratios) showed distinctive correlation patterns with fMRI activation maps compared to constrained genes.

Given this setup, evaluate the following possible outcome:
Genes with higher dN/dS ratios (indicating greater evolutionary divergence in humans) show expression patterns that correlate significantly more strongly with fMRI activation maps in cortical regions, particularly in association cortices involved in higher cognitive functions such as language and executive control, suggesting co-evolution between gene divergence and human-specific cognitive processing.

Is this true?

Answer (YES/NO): NO